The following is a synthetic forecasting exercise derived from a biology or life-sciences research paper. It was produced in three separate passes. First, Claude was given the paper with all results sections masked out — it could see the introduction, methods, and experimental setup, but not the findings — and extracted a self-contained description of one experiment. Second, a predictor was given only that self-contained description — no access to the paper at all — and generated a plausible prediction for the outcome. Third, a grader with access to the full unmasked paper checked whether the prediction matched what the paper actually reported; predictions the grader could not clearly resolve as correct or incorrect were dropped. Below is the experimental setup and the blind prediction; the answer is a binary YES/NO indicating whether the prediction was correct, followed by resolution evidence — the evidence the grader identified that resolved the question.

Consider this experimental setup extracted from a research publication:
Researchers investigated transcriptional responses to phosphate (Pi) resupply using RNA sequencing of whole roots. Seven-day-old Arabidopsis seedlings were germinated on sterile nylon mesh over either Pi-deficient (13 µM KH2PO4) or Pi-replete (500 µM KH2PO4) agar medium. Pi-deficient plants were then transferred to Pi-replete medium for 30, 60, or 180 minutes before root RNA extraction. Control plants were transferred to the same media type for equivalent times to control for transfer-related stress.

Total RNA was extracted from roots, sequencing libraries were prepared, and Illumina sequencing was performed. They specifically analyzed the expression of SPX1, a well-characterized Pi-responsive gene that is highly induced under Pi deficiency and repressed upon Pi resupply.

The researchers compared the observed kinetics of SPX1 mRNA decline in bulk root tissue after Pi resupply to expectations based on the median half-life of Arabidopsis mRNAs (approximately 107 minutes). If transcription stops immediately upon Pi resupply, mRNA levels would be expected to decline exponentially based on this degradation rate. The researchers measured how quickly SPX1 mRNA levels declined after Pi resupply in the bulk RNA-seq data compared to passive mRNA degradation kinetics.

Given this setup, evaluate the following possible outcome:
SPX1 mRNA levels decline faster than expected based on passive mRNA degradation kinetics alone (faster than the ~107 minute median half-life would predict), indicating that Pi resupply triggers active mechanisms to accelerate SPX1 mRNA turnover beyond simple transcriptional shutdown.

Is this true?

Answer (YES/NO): NO